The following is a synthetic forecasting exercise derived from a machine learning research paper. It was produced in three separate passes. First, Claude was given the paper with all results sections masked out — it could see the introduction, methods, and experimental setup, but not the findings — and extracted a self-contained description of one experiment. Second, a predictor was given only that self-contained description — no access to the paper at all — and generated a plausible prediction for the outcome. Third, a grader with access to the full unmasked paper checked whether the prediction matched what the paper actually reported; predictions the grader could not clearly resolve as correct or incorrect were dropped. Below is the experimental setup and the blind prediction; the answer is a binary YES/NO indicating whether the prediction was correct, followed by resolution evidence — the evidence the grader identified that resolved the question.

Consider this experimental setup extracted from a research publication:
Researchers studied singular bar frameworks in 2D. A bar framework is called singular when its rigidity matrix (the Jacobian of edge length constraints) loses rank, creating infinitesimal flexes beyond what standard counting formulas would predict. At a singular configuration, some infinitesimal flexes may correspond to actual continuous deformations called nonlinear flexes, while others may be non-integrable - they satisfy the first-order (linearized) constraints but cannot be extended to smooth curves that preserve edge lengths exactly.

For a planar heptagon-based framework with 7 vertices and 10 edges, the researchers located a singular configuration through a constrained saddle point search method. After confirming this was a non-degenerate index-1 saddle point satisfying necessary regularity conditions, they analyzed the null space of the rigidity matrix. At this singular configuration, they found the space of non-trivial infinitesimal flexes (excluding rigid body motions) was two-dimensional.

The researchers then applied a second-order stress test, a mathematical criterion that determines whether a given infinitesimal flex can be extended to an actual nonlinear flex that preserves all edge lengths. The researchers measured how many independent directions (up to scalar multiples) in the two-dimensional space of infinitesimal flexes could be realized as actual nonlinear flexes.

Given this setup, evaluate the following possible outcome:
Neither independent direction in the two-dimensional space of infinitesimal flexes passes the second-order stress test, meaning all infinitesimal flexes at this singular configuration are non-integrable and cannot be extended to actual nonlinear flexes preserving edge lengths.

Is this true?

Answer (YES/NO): NO